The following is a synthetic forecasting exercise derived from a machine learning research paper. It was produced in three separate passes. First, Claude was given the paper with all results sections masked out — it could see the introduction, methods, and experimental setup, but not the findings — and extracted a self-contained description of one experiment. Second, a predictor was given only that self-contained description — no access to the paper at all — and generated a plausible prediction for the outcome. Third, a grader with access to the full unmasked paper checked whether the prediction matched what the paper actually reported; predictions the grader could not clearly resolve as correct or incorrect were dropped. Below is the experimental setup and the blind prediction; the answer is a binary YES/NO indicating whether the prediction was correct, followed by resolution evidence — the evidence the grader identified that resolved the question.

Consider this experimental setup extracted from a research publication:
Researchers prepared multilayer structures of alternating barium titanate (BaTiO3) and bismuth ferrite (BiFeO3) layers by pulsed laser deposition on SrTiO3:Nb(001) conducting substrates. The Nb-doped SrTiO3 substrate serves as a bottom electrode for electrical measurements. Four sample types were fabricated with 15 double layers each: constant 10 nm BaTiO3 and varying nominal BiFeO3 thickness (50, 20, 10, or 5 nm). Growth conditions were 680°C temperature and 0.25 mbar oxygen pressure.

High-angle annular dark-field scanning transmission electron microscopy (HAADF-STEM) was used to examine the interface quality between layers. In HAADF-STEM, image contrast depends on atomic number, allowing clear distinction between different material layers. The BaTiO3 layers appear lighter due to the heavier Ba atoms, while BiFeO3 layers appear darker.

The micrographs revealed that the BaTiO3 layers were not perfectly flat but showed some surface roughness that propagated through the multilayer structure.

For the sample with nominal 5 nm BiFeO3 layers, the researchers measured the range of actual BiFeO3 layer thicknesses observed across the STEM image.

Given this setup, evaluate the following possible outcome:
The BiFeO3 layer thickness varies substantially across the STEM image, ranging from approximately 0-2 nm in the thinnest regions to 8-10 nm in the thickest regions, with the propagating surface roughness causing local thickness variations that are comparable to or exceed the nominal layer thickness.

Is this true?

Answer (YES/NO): NO